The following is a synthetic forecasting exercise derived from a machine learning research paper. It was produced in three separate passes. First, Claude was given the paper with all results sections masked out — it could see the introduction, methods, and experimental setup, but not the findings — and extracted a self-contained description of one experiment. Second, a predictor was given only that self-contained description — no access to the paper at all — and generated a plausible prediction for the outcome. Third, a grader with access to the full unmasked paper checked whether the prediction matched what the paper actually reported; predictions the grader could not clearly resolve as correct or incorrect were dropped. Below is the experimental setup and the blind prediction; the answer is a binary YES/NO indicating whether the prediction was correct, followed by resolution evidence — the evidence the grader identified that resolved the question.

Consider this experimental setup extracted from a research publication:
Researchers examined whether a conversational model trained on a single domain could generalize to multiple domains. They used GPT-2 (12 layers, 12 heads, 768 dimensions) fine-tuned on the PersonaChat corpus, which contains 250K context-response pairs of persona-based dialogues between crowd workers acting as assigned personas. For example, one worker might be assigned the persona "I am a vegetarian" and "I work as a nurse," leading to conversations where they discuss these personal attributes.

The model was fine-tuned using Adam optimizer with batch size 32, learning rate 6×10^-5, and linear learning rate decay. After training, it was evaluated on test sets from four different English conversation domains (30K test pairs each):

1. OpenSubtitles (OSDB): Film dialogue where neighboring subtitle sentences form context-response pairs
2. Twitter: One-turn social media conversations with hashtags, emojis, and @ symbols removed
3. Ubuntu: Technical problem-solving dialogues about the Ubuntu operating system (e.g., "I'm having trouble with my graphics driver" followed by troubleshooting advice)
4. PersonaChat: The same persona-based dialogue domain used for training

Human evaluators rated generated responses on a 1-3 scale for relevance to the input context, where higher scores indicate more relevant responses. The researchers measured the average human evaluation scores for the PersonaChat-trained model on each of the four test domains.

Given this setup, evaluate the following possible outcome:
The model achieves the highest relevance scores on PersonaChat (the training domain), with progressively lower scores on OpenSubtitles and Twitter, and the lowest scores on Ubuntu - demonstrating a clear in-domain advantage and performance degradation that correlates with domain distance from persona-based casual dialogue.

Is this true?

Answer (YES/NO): YES